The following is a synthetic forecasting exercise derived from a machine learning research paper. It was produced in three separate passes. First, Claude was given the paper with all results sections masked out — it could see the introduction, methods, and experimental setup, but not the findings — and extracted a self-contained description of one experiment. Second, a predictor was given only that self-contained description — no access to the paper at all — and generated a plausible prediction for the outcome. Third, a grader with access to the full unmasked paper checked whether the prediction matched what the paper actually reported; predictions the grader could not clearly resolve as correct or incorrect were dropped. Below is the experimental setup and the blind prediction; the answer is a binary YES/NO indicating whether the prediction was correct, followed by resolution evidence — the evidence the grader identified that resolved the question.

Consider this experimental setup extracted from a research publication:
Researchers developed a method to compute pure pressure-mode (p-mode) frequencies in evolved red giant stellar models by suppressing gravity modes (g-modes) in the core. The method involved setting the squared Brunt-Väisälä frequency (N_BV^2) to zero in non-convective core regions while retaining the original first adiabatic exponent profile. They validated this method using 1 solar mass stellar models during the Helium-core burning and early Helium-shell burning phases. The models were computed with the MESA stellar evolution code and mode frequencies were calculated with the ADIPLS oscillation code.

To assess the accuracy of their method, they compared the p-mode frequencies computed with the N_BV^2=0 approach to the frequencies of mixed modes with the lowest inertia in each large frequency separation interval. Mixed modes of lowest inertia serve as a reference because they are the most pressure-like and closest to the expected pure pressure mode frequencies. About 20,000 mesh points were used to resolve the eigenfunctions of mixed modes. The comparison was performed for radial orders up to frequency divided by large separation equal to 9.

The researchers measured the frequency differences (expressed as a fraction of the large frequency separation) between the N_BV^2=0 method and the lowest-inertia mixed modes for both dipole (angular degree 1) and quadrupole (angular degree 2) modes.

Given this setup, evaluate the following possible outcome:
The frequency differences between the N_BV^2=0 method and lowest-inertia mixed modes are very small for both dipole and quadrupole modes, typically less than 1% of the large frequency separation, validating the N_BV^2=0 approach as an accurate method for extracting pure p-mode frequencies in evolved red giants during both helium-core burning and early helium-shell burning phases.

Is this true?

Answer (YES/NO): NO